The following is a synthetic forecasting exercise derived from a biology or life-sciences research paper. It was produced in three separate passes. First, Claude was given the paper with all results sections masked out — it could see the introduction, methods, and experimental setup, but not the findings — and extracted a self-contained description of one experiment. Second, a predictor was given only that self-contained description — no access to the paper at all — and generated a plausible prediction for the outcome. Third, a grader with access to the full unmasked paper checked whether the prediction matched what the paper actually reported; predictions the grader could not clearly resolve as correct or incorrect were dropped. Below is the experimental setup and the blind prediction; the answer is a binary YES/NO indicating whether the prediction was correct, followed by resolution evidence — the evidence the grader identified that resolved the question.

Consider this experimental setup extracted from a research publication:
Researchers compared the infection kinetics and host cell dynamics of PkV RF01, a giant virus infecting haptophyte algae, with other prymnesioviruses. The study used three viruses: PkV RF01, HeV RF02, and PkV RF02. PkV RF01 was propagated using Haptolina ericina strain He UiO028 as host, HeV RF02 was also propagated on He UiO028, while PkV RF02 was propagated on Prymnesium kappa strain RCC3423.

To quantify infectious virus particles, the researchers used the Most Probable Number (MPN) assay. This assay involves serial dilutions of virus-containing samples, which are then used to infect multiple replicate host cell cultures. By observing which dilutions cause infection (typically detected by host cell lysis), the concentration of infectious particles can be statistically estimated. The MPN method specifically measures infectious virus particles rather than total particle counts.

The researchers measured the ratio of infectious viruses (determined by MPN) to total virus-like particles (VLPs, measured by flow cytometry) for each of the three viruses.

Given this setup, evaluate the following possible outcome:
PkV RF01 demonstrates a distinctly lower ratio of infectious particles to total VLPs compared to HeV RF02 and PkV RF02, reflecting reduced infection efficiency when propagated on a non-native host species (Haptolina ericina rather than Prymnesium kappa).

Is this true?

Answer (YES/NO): NO